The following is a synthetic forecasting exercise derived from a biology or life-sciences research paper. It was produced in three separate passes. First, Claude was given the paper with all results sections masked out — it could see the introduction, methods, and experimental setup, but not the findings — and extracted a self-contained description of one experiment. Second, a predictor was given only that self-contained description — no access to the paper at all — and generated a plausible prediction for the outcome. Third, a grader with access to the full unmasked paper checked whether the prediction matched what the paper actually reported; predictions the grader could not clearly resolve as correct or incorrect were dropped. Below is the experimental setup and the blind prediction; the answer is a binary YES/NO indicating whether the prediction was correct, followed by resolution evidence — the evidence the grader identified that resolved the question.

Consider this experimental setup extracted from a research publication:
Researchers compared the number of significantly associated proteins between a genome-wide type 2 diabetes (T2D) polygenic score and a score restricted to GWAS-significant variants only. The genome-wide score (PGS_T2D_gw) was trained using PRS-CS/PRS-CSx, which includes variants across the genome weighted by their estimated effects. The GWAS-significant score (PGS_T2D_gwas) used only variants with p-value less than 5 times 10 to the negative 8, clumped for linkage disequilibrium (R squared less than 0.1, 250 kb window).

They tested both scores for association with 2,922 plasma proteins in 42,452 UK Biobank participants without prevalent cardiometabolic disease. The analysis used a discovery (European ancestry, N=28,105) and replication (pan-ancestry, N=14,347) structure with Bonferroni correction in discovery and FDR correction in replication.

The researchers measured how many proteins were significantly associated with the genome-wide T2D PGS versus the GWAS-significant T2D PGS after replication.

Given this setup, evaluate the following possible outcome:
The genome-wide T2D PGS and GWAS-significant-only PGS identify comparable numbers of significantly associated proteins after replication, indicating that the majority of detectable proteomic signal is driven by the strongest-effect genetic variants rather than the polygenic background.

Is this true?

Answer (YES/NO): NO